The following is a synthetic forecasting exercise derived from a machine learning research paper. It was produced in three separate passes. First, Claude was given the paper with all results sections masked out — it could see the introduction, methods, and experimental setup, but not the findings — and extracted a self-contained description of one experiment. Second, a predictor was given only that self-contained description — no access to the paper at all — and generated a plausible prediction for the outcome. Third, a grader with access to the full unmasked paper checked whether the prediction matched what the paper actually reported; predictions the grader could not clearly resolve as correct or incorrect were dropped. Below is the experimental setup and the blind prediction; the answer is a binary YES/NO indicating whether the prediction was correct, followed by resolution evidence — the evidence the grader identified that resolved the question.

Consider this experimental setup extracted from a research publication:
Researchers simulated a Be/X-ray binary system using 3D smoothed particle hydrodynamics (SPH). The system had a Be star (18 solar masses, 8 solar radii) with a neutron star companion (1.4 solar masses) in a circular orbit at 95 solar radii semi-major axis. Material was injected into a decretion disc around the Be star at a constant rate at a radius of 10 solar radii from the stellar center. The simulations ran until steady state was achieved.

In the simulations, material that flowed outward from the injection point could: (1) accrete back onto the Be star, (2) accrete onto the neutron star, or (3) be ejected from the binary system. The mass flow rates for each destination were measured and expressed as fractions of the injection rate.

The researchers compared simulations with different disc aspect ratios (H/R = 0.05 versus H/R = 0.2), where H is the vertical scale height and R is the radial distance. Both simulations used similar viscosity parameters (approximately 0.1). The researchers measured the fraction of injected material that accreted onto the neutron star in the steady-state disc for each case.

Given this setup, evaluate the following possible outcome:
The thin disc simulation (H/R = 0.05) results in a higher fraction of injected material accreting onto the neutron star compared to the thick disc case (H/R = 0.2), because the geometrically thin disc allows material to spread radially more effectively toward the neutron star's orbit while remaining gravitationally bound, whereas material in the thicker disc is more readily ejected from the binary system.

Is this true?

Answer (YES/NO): NO